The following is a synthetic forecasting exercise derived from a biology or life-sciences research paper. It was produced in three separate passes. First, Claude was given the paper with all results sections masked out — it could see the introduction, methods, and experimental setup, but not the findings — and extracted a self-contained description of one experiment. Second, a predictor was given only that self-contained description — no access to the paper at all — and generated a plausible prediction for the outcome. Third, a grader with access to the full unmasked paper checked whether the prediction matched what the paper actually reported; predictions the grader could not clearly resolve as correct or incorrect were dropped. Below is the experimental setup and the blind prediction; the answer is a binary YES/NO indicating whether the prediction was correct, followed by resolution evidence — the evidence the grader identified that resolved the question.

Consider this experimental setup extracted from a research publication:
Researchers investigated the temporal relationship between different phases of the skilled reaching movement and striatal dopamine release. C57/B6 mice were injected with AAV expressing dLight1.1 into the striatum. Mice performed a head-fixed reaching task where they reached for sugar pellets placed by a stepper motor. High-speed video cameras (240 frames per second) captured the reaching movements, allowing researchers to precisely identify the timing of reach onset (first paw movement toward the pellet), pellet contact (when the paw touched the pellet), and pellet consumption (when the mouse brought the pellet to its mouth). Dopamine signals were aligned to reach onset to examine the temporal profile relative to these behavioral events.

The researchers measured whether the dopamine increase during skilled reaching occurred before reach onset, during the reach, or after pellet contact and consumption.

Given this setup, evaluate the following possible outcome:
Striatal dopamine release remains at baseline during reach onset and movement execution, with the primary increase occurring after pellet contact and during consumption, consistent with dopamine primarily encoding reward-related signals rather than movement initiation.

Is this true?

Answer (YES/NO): NO